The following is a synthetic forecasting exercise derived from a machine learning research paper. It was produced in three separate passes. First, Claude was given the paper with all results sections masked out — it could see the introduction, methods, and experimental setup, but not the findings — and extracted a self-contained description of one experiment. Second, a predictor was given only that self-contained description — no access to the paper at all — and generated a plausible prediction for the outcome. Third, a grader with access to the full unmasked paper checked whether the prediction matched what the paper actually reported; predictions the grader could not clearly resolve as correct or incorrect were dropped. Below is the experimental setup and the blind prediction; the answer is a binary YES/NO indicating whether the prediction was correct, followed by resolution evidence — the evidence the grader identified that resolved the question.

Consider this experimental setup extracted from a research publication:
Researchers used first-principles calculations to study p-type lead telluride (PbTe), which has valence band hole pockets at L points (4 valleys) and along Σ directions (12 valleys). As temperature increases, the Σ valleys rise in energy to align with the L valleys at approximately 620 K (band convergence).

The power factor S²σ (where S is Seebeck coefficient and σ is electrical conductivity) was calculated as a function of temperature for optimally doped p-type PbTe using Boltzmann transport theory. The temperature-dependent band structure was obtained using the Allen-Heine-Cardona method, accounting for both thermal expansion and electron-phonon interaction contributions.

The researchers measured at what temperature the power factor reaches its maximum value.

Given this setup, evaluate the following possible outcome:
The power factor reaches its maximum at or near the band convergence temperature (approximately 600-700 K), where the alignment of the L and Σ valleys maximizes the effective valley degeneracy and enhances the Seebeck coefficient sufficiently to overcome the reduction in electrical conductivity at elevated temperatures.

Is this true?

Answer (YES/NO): YES